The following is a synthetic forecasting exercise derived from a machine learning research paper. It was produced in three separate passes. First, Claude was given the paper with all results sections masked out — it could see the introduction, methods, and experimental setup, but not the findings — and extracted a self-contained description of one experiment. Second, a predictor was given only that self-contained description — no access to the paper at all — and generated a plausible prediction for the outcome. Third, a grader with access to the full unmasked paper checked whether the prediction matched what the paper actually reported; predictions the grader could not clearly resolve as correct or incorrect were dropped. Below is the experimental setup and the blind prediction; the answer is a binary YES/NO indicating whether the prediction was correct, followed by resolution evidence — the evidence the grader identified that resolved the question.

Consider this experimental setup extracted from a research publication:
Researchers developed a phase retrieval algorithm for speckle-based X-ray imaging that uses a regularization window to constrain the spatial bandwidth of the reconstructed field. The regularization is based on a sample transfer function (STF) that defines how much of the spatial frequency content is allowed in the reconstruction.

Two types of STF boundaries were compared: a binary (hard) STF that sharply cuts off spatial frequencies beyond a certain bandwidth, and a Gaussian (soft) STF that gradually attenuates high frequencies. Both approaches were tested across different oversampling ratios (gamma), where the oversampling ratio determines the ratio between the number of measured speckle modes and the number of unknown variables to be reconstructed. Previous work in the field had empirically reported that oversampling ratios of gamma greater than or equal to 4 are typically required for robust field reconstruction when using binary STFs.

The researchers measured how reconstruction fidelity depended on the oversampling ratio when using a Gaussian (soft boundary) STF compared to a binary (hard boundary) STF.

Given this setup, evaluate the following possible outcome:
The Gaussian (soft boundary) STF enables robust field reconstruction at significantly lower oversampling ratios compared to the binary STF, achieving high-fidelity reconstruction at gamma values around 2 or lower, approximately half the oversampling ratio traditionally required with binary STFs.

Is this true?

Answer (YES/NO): NO